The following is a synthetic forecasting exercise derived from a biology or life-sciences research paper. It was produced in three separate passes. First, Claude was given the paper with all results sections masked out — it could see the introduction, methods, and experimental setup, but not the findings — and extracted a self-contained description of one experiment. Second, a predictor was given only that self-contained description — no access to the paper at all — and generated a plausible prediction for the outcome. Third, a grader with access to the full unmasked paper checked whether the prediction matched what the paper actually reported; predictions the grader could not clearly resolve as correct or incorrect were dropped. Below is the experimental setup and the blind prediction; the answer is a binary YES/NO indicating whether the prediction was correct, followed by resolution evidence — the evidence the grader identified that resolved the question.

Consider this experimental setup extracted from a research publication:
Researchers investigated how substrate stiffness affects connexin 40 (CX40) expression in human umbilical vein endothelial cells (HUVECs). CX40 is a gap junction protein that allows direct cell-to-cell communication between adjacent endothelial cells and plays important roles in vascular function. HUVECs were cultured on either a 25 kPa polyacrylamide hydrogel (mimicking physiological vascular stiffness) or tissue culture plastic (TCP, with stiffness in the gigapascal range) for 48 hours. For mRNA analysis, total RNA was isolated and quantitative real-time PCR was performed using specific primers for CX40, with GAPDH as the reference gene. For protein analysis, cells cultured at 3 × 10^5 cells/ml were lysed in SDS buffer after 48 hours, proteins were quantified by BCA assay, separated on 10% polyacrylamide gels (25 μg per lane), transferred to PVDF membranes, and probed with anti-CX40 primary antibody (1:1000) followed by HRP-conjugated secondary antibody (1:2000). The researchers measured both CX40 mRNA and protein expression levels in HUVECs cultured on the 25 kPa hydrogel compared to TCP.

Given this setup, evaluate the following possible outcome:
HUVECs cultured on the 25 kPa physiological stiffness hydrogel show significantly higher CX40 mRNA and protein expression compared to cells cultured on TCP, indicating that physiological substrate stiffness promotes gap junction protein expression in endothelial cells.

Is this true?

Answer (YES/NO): YES